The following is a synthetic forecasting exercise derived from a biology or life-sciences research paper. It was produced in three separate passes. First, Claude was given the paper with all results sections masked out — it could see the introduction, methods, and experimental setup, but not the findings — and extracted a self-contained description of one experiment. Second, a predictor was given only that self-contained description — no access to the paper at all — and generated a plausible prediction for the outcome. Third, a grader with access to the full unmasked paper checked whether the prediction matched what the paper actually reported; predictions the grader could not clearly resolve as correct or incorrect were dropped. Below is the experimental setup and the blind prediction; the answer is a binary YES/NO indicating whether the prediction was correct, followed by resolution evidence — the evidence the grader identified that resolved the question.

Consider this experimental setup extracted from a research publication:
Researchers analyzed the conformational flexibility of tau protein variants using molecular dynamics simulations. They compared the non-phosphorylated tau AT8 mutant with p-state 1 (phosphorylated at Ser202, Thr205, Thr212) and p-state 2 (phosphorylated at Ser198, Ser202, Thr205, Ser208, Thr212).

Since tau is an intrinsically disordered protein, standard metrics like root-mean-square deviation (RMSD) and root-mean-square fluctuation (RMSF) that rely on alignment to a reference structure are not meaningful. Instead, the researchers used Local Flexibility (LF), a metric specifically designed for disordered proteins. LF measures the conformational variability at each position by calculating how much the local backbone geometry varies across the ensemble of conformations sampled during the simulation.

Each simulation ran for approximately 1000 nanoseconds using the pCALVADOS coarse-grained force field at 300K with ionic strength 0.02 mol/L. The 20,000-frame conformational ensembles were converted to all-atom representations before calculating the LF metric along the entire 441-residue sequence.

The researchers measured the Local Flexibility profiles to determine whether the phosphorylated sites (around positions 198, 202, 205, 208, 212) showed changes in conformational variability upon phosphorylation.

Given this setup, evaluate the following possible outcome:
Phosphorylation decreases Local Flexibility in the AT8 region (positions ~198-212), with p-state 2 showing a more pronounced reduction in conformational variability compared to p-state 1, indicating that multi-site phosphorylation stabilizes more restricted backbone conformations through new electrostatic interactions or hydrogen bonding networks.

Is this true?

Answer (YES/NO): NO